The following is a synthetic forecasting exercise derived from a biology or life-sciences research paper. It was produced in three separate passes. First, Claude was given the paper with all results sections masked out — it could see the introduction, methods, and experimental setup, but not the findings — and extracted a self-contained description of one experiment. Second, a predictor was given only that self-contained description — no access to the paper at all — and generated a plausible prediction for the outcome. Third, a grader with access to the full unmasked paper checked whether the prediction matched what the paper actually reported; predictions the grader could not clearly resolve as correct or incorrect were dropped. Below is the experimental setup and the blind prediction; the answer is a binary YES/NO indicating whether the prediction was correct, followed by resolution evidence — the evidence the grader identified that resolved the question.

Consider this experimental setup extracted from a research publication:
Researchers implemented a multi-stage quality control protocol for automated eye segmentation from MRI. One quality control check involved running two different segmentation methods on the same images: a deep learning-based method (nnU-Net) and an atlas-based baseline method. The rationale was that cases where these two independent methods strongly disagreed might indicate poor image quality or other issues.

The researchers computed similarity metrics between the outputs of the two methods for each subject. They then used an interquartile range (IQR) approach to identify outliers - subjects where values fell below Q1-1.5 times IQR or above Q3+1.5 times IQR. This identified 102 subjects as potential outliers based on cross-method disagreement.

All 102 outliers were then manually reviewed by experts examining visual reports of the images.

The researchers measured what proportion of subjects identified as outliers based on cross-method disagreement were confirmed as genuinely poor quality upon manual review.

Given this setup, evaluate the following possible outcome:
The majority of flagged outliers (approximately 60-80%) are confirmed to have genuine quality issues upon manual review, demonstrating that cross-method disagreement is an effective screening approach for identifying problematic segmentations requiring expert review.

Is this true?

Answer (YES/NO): NO